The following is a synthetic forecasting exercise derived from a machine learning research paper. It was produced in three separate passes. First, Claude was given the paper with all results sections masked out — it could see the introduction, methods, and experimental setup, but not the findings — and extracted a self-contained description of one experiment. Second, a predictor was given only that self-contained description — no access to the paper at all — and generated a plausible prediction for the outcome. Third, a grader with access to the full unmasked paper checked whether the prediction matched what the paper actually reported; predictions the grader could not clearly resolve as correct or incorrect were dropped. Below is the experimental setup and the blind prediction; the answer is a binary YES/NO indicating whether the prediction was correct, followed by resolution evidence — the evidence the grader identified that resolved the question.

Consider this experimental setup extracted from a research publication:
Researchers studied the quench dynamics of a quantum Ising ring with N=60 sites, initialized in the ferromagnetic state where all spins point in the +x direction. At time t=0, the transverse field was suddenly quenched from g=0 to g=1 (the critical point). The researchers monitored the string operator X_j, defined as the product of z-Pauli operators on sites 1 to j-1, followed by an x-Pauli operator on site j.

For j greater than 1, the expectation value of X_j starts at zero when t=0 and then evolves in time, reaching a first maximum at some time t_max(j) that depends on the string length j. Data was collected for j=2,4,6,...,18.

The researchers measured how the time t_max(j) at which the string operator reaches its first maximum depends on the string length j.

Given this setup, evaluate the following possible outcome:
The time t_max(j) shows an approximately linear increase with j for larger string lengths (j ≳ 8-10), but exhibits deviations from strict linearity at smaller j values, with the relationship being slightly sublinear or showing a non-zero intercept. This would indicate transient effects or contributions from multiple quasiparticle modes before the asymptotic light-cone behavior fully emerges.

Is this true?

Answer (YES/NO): NO